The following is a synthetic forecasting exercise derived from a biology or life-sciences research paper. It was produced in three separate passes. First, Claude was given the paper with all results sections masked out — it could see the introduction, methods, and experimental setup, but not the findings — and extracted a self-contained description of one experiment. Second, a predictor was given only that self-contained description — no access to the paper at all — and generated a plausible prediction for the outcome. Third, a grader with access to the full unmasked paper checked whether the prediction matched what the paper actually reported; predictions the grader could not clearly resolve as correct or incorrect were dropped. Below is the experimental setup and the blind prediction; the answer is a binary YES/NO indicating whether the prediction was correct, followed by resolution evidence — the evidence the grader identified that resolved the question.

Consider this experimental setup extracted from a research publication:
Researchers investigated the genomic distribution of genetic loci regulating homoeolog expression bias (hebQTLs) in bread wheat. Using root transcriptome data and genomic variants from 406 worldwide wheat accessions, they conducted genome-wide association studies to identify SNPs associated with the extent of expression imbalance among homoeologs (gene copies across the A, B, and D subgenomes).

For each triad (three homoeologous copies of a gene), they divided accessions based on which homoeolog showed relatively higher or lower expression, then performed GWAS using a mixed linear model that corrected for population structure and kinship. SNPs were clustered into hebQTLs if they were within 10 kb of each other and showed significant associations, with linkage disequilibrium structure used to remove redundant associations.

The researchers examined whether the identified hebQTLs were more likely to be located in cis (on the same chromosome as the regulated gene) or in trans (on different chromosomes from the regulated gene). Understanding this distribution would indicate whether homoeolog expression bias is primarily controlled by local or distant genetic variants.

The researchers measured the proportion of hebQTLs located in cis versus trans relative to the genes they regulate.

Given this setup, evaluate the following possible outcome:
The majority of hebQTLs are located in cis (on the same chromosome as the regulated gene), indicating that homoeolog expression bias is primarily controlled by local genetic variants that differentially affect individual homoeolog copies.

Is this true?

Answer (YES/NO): NO